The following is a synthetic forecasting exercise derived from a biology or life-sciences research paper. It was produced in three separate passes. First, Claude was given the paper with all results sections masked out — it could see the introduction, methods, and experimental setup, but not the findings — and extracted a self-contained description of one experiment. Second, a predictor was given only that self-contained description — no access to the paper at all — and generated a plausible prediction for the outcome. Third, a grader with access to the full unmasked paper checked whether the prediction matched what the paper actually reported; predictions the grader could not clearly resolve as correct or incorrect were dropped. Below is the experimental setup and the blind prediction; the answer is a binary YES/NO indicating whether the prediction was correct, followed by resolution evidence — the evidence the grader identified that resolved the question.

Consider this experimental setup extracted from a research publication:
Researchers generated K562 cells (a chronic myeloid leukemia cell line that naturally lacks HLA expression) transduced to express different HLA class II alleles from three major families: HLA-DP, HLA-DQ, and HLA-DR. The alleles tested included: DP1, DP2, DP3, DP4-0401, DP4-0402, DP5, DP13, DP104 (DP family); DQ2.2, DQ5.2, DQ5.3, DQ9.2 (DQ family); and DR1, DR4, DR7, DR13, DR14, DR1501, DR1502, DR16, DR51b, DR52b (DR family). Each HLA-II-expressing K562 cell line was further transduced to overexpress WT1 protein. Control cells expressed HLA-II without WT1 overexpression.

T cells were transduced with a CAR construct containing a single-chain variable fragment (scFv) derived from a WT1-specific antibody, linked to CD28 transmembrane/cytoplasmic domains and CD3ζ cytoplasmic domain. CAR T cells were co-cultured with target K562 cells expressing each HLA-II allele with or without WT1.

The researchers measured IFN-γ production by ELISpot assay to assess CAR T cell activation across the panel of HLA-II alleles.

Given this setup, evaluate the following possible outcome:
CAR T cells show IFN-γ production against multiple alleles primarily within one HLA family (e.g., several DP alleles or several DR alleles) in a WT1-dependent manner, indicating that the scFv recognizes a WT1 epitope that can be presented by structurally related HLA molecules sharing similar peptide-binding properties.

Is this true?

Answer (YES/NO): NO